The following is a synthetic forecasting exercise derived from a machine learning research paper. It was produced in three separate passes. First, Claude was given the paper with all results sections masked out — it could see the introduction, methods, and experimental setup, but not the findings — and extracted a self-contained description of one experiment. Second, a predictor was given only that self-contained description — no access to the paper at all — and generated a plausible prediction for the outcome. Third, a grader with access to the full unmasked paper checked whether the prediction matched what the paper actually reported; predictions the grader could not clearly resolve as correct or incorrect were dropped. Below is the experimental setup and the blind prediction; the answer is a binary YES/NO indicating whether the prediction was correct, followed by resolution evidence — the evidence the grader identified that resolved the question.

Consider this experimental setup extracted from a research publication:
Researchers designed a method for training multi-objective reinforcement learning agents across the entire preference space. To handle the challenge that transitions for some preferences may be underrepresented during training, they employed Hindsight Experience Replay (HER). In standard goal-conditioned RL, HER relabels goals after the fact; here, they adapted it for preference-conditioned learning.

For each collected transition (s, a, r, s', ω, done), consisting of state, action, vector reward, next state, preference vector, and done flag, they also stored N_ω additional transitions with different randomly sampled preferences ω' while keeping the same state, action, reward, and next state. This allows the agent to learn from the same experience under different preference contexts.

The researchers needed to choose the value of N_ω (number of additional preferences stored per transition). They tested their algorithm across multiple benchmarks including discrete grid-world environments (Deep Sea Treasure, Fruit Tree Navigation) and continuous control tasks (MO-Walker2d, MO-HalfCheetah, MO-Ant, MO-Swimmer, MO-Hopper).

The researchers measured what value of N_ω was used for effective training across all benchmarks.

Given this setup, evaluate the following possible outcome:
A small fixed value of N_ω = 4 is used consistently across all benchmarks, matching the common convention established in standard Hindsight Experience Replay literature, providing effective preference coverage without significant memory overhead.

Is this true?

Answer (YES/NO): NO